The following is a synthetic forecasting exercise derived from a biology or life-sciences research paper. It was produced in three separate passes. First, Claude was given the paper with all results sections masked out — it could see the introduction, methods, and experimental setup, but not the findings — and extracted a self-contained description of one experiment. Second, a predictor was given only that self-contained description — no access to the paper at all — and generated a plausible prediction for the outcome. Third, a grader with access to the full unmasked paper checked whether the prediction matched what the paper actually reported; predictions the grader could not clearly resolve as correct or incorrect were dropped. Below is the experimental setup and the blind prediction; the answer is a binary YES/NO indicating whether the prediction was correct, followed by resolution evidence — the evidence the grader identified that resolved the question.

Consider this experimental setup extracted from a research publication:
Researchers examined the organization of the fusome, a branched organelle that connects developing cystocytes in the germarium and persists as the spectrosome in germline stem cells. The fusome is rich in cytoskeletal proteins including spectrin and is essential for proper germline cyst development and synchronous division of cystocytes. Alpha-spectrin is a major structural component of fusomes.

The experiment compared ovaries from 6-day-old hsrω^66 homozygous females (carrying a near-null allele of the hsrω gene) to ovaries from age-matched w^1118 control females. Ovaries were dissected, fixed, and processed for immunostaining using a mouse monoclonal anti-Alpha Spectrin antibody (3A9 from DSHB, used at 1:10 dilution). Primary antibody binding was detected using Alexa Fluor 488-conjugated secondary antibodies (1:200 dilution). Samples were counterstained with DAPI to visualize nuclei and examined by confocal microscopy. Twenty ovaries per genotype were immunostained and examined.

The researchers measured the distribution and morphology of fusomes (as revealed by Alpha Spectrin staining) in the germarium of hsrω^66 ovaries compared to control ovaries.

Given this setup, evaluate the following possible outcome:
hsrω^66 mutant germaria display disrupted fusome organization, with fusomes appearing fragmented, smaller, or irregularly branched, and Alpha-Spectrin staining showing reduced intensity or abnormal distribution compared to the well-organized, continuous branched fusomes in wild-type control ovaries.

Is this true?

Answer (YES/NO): YES